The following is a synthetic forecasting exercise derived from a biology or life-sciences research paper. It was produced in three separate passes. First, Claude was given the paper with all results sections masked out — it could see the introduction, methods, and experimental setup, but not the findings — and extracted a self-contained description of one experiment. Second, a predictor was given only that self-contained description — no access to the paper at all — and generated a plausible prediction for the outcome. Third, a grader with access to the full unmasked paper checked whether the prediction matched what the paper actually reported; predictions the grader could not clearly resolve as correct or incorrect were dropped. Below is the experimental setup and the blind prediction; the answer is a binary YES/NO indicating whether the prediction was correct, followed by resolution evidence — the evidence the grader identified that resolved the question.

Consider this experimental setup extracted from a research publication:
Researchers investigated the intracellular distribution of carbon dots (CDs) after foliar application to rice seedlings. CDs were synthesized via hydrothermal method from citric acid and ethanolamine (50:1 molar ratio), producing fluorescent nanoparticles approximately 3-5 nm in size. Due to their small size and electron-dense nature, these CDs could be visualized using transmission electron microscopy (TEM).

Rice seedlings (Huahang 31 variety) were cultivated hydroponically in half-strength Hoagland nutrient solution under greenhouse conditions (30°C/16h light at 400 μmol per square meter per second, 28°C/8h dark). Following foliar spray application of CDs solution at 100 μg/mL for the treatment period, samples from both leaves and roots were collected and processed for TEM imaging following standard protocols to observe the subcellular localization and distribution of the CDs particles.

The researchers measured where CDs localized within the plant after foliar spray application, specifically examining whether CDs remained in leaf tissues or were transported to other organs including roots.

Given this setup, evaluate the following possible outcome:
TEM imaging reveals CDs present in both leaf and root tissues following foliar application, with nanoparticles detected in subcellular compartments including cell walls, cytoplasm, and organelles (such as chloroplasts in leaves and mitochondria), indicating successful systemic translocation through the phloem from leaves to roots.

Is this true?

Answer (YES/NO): YES